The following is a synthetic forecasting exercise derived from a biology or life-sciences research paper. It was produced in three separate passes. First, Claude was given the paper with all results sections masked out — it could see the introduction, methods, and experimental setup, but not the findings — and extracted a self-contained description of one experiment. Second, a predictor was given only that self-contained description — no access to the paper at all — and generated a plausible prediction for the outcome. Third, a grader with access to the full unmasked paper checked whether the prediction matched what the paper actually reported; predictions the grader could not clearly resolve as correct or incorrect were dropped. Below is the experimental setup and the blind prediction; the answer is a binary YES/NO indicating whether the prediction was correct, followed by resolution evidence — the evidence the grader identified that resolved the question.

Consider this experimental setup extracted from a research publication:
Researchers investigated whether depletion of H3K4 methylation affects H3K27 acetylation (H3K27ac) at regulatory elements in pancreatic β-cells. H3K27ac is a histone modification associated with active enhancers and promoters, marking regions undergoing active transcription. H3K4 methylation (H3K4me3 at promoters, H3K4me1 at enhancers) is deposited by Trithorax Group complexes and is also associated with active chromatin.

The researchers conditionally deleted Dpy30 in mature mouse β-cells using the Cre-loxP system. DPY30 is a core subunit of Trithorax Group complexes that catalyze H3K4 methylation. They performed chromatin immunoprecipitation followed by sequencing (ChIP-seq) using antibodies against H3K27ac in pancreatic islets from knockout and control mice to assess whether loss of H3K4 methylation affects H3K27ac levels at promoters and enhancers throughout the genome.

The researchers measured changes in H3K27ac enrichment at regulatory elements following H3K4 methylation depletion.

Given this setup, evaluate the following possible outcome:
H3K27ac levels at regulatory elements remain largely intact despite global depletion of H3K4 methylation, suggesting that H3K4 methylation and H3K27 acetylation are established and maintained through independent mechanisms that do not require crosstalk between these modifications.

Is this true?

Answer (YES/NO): NO